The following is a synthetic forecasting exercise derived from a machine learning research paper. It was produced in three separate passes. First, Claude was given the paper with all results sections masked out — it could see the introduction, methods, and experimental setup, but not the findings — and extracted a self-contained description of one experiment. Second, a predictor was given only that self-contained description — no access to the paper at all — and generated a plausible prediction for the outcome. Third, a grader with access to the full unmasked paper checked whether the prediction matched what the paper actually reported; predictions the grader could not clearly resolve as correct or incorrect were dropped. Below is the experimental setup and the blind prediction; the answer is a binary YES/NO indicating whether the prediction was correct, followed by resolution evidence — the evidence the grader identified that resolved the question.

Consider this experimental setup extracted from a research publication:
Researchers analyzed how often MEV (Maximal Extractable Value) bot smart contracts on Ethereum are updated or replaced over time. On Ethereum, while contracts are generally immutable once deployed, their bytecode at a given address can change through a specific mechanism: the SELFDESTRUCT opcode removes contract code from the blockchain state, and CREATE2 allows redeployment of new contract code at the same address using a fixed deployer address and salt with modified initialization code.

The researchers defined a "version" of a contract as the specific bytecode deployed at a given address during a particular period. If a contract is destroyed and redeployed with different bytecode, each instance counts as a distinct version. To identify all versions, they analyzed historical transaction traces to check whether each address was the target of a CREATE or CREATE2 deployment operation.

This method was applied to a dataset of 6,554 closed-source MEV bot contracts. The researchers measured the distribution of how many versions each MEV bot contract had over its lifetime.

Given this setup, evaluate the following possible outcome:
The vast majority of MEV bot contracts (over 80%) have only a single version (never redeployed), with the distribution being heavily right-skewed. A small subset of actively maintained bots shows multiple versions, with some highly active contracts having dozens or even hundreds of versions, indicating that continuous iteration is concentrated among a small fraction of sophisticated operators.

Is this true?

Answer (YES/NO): YES